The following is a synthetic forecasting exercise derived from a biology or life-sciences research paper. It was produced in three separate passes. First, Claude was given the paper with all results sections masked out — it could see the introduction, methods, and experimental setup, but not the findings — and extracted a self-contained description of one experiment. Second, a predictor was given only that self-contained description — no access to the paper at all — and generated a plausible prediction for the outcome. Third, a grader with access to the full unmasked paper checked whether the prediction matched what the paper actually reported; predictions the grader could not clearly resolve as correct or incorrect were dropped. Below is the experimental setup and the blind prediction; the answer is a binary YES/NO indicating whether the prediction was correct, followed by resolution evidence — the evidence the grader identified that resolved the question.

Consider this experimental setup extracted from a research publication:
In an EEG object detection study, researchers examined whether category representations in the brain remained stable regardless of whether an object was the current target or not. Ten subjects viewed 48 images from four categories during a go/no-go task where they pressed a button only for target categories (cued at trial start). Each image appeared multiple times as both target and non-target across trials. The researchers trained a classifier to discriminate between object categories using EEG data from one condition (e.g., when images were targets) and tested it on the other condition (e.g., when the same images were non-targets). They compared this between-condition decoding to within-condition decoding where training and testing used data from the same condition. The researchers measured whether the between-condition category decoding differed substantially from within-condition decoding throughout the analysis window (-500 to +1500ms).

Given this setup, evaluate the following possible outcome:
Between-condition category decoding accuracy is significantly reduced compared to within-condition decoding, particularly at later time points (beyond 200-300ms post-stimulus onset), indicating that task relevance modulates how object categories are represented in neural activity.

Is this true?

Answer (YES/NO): NO